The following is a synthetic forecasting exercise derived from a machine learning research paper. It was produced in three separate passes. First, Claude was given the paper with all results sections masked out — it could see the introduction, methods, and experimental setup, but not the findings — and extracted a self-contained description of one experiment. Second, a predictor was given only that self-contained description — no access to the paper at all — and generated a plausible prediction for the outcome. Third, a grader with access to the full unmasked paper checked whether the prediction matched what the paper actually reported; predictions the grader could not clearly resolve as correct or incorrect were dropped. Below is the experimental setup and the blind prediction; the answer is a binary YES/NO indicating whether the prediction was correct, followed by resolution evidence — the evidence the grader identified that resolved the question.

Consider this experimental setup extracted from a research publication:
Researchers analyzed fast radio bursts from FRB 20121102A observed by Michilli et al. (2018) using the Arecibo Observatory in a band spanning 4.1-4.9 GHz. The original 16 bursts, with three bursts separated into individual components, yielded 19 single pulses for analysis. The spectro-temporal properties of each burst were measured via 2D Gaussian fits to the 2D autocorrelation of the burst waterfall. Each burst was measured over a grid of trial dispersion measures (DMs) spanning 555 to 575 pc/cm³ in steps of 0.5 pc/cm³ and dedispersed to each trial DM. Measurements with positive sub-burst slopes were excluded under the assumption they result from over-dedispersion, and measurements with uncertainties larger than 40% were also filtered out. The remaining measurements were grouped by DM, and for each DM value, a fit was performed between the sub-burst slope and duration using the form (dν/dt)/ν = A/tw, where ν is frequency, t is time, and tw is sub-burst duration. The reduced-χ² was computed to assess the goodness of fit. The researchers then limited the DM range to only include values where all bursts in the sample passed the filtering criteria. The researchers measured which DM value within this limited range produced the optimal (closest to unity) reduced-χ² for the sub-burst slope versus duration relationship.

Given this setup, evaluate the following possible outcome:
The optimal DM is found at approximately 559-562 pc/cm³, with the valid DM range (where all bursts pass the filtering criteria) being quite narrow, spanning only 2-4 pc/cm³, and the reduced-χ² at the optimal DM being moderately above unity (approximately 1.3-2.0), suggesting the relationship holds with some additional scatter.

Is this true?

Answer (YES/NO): NO